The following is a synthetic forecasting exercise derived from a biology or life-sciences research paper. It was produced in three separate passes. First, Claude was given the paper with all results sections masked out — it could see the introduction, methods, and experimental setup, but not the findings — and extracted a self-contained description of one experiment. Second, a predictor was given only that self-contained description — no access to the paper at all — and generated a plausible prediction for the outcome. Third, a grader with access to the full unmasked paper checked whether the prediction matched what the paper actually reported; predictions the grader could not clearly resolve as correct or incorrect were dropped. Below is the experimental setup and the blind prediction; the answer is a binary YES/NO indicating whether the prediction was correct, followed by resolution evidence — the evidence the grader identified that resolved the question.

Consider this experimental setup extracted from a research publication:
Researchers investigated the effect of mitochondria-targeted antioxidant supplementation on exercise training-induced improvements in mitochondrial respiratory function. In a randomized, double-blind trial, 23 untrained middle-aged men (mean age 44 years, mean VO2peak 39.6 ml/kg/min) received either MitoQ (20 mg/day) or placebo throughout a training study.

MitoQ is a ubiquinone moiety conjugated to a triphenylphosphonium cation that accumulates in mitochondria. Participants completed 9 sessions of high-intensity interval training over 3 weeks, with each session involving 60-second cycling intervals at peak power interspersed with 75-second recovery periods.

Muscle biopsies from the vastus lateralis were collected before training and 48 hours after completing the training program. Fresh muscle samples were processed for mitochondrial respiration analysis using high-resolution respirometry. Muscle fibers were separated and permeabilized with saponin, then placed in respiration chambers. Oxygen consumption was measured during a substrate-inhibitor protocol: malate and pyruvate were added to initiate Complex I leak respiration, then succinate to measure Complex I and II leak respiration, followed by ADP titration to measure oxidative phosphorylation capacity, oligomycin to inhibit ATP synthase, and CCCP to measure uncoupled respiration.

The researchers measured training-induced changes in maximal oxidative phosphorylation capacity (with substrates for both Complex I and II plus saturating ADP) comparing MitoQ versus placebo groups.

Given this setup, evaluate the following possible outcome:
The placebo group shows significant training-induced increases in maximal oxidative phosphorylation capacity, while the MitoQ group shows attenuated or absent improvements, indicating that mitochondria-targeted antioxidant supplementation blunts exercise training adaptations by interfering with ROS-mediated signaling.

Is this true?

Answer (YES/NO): NO